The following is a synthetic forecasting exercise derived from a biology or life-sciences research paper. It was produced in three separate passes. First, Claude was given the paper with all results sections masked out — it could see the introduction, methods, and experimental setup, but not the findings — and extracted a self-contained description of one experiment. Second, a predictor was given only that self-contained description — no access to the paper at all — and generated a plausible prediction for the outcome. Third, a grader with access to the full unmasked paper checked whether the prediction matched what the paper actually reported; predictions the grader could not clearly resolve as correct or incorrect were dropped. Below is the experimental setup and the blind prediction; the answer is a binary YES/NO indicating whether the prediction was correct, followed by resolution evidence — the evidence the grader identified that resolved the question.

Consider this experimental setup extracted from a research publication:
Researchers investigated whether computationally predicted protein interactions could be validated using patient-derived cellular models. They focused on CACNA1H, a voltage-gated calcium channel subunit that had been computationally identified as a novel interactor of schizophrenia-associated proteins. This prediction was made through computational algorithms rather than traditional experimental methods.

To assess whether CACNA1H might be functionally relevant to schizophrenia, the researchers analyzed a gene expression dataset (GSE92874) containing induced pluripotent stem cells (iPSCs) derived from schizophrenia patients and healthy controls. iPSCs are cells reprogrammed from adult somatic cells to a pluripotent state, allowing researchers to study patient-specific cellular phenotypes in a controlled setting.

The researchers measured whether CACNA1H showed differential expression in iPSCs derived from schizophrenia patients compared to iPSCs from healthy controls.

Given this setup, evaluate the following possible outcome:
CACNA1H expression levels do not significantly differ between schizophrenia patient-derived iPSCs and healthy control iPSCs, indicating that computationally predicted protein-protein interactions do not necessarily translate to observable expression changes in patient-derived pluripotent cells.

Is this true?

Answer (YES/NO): NO